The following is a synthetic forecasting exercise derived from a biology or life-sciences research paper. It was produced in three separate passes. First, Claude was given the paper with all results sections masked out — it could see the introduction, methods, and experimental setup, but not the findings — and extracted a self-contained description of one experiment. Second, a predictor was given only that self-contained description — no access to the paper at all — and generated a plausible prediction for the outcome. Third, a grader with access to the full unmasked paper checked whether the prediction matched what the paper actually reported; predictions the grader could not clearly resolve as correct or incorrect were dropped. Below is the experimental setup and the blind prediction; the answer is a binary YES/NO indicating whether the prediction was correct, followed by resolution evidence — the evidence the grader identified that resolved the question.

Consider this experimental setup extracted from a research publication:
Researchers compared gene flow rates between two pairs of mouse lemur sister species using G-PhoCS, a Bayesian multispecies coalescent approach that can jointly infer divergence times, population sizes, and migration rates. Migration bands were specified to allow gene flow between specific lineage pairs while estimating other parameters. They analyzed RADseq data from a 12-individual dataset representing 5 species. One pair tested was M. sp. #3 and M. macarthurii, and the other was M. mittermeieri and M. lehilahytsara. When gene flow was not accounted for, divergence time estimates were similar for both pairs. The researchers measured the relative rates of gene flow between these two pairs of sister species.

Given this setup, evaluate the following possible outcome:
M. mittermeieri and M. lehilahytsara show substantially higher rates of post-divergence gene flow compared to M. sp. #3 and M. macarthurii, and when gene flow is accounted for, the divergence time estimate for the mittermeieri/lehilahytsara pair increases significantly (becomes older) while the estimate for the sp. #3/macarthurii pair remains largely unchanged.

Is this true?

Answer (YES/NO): NO